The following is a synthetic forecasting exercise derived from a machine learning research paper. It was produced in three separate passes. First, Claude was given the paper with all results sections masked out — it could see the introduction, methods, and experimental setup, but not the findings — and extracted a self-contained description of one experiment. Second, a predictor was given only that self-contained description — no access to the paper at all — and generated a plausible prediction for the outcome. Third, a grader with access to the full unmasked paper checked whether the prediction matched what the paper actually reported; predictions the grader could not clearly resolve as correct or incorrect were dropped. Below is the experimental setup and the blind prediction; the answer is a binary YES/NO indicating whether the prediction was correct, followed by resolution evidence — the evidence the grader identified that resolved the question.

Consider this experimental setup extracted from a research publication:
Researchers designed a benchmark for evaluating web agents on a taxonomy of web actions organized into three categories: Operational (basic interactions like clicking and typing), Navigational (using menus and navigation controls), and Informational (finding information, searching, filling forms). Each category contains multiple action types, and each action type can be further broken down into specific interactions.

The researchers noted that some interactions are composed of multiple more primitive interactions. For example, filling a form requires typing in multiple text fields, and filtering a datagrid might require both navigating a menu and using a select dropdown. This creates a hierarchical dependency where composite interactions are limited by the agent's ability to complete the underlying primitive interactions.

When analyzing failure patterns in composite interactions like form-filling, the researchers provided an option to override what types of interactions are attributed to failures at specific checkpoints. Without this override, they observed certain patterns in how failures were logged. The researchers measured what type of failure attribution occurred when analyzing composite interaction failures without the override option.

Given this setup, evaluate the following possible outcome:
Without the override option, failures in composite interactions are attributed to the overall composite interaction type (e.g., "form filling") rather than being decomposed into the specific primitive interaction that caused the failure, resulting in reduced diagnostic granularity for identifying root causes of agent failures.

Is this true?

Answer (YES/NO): NO